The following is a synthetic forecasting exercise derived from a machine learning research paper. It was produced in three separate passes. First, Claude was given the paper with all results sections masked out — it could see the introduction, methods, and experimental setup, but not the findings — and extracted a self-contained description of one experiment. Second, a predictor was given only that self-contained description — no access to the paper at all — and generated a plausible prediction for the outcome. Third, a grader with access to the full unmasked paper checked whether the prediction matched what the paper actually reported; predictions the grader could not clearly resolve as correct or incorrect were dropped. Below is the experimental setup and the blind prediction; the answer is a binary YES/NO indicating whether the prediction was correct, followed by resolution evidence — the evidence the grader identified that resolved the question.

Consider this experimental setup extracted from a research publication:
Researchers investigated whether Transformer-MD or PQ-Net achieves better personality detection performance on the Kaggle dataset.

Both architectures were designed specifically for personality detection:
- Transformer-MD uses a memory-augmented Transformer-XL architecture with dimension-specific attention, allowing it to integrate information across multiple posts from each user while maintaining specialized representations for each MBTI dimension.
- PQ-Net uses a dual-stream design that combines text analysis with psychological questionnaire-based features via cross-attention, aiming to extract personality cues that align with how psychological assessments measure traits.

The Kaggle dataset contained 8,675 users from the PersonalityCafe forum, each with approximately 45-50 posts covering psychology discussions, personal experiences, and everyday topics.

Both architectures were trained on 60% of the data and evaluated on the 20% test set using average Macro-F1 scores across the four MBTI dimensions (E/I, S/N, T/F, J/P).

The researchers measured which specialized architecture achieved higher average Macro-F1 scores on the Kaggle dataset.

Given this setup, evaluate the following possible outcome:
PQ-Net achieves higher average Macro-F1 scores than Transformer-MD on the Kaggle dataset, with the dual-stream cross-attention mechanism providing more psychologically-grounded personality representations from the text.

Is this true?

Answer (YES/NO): YES